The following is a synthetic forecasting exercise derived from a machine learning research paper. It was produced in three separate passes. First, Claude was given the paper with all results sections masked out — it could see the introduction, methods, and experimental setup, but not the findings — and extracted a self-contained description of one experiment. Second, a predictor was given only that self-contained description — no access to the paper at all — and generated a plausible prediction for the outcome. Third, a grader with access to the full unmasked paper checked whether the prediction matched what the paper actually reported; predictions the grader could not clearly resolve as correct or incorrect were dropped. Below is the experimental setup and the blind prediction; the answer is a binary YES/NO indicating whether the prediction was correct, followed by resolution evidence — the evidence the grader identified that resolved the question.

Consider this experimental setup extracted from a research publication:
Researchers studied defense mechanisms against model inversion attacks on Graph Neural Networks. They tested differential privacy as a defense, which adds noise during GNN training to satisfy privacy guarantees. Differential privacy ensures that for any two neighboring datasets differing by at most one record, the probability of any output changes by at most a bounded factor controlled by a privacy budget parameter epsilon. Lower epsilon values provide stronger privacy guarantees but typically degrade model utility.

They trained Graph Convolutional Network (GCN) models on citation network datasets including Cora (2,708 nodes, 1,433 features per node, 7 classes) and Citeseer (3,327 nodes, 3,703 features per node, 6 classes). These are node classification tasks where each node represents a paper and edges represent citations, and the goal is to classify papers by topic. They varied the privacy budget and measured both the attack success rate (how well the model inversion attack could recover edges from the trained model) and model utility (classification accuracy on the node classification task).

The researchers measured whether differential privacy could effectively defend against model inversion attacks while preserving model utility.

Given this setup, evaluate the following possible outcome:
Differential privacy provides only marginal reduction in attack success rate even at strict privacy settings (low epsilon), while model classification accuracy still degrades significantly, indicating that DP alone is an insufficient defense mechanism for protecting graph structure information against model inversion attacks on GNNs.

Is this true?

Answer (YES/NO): NO